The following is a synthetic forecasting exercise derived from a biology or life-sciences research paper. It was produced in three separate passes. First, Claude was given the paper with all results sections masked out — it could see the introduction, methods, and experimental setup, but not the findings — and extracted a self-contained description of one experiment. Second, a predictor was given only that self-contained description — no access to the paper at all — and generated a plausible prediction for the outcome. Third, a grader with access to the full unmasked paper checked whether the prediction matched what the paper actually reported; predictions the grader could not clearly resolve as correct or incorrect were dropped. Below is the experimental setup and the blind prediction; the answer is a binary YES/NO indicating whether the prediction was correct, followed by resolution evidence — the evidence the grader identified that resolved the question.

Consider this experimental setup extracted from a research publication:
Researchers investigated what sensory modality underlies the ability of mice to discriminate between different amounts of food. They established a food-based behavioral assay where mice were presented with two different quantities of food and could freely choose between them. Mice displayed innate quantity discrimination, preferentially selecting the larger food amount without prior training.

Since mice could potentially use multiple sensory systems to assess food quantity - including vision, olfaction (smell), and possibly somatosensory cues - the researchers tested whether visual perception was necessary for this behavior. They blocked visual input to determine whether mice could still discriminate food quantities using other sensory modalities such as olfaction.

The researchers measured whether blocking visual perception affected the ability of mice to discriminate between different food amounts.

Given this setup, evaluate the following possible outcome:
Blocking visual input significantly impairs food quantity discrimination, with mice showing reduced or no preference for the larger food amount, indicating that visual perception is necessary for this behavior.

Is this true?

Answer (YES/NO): YES